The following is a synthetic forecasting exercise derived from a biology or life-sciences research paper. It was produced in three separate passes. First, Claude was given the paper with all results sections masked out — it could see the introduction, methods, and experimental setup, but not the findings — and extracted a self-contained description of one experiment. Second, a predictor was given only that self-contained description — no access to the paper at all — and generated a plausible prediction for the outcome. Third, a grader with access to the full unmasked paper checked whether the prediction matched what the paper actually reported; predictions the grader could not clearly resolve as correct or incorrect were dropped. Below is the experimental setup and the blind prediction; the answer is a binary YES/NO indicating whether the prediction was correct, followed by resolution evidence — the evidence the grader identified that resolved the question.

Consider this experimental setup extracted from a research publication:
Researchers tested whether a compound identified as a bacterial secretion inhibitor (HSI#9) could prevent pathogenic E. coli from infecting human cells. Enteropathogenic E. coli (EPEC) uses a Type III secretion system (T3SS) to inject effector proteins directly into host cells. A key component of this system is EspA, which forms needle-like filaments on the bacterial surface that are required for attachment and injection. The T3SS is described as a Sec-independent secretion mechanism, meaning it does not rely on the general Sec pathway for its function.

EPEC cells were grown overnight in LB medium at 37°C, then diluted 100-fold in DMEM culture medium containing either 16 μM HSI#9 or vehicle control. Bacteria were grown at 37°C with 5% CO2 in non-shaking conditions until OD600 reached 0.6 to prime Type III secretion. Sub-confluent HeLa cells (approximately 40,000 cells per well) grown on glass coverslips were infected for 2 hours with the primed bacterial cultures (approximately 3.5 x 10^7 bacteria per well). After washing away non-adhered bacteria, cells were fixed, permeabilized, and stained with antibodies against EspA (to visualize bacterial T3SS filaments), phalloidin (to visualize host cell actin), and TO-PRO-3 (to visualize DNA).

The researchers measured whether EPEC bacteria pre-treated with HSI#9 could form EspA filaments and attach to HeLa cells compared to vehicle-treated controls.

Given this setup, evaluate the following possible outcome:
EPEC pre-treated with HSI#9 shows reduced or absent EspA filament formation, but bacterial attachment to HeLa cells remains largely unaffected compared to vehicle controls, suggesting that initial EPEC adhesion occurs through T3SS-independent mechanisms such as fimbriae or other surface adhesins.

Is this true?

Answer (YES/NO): NO